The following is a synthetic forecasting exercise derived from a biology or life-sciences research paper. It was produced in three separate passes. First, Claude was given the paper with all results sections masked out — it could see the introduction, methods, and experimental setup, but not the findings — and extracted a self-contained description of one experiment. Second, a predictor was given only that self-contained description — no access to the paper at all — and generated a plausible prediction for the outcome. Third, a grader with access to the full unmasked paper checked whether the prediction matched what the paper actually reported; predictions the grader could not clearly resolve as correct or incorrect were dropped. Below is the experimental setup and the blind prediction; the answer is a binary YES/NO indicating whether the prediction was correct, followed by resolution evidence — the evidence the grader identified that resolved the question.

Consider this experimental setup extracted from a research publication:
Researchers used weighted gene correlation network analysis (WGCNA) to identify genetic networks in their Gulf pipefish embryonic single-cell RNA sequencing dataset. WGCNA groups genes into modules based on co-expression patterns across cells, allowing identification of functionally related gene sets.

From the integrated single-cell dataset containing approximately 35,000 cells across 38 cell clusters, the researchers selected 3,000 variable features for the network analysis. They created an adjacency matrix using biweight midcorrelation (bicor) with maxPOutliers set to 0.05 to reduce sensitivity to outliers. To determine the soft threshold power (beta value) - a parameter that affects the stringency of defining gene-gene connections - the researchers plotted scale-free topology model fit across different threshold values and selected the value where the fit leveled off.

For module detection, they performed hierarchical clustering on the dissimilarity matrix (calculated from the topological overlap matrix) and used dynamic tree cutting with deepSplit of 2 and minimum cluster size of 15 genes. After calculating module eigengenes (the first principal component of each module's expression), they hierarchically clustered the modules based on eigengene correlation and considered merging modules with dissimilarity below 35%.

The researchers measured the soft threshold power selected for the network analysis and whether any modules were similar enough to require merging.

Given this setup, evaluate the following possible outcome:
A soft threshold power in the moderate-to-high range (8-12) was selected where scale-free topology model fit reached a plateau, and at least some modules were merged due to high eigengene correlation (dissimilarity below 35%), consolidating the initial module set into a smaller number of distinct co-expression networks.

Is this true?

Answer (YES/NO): NO